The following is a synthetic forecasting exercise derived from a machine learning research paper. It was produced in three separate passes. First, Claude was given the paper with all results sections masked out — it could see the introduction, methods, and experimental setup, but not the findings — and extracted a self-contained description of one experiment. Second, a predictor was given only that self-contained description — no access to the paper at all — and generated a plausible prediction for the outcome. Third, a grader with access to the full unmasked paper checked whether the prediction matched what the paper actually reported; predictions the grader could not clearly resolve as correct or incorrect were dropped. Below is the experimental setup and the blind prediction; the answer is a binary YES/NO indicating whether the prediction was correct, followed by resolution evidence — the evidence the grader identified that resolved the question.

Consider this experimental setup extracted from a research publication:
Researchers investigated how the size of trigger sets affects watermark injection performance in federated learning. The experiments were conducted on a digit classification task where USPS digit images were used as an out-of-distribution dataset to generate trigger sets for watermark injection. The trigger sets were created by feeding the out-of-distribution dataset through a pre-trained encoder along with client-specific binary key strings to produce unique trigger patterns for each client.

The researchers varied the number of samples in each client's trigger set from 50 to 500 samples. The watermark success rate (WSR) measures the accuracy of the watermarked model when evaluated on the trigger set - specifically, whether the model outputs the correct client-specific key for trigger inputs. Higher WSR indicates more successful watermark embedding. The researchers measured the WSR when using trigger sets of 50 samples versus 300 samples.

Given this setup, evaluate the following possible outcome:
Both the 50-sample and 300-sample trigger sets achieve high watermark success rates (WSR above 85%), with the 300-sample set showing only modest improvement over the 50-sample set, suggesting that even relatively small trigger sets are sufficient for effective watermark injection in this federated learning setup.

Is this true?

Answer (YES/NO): YES